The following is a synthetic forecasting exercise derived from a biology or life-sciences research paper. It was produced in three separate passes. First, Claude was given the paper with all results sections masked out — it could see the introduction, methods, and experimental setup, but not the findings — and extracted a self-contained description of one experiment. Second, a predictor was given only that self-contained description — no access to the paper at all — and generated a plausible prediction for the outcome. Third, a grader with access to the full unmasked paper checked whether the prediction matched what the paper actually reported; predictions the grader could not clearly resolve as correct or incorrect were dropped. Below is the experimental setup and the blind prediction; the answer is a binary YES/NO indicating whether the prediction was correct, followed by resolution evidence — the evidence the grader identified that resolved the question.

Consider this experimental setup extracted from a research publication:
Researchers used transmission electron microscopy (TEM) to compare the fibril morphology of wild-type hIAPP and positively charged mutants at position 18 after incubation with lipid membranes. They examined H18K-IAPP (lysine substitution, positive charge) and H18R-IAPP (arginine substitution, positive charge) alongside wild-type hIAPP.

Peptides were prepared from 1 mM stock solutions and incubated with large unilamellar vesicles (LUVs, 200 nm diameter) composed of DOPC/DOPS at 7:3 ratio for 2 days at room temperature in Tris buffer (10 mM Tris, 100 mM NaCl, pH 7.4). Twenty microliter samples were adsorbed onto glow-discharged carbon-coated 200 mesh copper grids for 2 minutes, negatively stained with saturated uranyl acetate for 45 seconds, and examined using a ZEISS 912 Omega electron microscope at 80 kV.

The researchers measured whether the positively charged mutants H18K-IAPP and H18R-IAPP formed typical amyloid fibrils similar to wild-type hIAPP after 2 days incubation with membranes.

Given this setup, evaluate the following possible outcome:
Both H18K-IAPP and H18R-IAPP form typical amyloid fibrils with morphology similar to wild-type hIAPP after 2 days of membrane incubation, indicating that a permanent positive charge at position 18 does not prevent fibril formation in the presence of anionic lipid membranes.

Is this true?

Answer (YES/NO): NO